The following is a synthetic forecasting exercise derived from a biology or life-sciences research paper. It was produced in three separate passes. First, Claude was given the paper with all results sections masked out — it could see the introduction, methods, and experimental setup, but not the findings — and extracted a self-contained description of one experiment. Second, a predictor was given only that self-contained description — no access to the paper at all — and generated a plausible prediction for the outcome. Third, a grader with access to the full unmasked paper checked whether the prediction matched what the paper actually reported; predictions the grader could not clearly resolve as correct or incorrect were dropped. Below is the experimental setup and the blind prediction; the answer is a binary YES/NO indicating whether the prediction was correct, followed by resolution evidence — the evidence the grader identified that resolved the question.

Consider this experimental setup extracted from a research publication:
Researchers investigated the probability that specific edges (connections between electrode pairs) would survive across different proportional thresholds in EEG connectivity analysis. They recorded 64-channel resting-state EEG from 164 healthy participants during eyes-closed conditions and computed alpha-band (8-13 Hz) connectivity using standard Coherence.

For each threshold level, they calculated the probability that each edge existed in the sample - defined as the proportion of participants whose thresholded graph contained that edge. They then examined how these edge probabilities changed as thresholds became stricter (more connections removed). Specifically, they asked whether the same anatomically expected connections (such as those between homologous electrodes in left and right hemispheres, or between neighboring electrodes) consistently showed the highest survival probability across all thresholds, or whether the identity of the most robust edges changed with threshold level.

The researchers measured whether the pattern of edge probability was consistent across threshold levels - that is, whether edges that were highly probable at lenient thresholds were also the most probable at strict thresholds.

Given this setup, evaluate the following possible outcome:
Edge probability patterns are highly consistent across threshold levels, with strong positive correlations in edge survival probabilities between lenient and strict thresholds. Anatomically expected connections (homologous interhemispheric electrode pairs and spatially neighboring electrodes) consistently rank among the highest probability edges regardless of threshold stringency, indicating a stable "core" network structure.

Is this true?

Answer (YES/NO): NO